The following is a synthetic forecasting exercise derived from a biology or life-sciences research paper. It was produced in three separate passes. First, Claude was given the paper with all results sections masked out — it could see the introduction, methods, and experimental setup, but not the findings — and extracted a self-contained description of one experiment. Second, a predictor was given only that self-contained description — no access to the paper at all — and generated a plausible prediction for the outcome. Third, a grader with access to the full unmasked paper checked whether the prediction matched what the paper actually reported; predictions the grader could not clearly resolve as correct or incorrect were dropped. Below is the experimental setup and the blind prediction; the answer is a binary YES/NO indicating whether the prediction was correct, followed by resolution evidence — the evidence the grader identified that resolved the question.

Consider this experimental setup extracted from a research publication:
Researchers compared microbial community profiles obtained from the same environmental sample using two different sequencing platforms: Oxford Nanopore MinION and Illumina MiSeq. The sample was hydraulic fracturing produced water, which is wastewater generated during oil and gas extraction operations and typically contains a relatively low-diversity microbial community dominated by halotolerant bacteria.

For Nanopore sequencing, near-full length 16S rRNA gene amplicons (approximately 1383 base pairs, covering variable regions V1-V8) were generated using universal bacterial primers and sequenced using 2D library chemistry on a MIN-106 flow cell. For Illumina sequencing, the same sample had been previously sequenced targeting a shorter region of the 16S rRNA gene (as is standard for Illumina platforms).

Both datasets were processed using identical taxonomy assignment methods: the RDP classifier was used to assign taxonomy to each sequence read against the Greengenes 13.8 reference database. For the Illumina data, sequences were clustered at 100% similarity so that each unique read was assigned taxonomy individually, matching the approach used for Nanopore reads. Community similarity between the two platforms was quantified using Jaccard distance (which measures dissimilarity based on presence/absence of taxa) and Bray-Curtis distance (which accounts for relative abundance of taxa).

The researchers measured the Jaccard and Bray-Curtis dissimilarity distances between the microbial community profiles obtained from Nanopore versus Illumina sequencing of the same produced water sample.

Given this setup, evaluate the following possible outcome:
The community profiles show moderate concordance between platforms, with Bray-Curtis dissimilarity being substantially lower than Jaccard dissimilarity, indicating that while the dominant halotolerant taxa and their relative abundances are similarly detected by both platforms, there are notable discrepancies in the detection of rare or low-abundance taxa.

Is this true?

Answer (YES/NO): YES